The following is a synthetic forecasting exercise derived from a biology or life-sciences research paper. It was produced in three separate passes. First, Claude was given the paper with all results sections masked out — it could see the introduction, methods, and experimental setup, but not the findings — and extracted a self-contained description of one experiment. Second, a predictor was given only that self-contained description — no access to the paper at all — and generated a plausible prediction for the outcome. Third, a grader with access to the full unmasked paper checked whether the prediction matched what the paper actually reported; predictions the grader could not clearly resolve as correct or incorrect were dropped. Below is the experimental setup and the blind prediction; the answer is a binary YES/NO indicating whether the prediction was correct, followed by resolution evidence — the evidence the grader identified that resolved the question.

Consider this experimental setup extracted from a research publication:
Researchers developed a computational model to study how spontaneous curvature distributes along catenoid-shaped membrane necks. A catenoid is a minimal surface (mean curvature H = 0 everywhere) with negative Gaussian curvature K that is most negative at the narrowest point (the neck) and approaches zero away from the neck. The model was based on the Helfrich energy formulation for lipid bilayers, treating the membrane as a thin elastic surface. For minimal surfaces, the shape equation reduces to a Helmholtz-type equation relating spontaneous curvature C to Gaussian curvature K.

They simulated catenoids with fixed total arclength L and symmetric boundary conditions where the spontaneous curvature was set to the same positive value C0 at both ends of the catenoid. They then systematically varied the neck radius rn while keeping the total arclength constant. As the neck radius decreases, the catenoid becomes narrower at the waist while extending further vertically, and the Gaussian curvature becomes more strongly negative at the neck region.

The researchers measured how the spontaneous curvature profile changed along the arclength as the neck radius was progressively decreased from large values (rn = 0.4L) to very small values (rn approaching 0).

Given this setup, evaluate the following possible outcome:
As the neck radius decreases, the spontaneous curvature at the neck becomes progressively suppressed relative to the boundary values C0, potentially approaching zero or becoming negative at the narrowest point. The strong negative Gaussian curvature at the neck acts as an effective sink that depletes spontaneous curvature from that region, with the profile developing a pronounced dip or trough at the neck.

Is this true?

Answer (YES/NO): NO